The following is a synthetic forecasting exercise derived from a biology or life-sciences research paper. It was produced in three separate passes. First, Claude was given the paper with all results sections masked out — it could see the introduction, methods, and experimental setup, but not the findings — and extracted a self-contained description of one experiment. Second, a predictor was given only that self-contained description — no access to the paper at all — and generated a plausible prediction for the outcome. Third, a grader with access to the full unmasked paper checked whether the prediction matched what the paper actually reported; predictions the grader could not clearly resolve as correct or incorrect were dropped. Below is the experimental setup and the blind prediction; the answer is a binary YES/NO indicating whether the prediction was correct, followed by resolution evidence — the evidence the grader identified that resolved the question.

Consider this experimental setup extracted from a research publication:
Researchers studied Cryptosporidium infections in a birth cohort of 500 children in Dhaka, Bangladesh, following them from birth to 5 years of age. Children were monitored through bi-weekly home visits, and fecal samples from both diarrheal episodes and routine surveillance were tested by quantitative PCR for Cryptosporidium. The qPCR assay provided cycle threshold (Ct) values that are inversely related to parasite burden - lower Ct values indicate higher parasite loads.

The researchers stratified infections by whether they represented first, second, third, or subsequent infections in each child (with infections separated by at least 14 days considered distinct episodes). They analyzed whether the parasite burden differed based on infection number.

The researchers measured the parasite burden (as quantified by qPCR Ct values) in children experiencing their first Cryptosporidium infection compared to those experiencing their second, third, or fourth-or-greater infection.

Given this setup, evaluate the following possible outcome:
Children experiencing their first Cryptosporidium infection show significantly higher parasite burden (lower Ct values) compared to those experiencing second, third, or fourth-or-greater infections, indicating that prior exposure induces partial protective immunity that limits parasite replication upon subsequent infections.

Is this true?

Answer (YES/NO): YES